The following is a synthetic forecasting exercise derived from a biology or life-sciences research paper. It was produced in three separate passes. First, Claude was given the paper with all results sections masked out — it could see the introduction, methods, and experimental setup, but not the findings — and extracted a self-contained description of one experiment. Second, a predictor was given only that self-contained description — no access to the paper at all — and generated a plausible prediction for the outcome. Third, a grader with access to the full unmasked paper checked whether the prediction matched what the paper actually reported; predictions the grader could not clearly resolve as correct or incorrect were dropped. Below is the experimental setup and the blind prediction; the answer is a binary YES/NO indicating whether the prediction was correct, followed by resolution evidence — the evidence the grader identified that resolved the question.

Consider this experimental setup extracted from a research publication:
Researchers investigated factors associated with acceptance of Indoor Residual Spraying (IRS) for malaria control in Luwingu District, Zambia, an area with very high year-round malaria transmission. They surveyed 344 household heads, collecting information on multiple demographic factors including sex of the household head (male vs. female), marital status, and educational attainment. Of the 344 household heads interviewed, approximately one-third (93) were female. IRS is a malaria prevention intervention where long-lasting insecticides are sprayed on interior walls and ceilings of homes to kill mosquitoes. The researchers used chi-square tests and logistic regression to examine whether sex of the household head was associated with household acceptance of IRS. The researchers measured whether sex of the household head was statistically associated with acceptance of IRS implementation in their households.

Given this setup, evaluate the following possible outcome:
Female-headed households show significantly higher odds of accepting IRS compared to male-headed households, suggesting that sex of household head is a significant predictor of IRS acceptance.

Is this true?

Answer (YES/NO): NO